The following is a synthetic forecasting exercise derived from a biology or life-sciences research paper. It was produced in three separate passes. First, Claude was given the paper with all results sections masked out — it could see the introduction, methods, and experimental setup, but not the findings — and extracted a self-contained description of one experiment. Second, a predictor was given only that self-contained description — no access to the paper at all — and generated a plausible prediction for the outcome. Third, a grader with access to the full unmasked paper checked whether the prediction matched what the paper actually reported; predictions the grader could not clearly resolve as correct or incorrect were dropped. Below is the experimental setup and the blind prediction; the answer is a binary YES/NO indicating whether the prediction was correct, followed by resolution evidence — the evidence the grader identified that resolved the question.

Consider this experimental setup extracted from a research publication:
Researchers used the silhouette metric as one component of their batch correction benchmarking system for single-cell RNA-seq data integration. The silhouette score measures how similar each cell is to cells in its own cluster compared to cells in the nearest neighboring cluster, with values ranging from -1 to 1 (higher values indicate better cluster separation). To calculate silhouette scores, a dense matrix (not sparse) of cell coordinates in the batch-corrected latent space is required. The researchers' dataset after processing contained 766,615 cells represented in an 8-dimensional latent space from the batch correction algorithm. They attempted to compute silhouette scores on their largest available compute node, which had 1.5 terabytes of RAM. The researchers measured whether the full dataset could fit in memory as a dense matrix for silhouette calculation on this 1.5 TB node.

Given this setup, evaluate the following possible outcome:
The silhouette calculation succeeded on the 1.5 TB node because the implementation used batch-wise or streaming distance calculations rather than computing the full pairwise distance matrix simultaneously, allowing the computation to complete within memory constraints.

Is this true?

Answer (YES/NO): NO